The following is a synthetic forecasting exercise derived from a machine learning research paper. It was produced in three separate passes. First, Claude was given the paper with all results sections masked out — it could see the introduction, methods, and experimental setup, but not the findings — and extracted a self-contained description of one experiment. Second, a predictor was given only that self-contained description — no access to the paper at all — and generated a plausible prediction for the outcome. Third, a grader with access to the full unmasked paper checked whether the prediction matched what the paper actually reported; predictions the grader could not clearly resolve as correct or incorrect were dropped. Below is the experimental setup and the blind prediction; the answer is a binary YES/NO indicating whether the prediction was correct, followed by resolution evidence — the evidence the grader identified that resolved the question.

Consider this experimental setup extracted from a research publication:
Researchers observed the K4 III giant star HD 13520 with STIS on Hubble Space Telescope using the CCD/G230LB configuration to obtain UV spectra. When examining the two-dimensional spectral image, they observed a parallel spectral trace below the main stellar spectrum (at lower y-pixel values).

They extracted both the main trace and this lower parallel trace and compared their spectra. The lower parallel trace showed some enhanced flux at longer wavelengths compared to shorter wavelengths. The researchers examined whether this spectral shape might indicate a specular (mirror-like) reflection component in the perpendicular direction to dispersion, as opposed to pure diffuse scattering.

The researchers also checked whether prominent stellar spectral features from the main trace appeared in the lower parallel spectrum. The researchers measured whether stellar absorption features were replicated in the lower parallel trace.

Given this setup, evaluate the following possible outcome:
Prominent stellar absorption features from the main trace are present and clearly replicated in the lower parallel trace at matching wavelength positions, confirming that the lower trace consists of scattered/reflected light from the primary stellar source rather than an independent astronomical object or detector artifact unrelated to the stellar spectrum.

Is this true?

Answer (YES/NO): NO